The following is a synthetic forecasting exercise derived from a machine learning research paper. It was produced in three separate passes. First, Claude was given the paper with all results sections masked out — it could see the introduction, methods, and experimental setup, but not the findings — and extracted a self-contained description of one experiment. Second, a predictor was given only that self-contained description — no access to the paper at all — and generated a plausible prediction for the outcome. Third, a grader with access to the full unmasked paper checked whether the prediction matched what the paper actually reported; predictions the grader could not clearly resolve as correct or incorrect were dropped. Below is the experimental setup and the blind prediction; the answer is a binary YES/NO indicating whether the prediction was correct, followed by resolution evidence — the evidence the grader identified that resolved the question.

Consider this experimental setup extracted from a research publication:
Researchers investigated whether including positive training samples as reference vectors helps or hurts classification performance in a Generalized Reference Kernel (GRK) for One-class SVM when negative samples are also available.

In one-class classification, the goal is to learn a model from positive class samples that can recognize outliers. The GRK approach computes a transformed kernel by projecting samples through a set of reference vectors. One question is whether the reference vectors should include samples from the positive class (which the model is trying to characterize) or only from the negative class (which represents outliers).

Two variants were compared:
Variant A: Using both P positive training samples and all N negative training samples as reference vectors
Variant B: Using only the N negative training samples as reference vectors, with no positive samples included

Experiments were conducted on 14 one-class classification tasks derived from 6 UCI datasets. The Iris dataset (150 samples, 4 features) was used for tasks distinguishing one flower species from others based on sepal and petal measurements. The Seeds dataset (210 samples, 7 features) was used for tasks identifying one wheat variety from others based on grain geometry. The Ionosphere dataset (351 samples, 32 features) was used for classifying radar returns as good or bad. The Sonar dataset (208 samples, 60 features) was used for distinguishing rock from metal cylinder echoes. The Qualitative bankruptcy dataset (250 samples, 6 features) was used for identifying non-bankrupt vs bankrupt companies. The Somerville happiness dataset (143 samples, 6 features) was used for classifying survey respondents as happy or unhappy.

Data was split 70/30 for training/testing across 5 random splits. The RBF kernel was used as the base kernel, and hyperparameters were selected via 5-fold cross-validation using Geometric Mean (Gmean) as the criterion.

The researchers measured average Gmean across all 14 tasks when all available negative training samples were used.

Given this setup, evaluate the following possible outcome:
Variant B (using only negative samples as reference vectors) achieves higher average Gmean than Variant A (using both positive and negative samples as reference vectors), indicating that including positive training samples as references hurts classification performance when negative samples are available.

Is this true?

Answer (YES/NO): YES